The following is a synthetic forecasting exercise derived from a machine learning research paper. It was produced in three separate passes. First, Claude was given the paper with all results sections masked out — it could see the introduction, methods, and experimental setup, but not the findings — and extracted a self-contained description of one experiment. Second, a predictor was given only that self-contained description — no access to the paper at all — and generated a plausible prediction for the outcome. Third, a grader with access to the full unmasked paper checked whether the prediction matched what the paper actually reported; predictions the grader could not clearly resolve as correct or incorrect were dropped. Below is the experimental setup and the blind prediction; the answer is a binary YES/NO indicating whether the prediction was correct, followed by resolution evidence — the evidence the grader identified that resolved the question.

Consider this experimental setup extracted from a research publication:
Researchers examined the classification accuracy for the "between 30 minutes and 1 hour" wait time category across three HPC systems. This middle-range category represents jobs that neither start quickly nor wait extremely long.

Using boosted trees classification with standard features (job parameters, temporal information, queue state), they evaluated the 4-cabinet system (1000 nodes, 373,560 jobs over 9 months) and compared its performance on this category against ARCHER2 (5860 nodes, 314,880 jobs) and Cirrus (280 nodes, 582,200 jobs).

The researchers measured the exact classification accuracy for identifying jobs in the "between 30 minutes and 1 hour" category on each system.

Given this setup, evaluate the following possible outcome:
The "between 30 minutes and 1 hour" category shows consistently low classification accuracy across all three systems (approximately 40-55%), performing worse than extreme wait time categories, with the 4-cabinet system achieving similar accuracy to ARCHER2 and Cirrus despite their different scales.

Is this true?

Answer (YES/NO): NO